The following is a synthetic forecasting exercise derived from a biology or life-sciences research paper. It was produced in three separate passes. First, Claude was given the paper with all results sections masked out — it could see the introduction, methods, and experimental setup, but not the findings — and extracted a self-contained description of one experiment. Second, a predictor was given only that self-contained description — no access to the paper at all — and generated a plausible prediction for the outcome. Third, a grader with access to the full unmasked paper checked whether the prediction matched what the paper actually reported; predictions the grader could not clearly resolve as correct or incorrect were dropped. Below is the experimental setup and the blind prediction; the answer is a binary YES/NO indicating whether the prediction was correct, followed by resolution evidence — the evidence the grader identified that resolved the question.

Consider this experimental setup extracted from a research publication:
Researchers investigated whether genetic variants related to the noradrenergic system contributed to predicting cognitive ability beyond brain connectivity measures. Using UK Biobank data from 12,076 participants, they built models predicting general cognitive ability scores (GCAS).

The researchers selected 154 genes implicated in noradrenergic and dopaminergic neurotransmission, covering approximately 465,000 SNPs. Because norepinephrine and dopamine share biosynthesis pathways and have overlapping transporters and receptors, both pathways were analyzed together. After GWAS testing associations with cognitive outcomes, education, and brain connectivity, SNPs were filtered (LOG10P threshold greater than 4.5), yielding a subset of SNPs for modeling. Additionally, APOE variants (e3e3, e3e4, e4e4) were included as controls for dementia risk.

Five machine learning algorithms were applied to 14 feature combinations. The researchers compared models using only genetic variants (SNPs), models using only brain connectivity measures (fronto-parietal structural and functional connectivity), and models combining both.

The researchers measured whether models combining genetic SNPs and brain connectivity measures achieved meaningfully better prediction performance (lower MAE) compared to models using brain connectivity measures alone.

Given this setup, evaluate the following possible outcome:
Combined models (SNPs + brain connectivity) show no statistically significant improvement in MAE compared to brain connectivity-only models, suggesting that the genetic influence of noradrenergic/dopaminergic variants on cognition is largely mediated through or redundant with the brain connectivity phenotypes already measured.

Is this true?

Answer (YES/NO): YES